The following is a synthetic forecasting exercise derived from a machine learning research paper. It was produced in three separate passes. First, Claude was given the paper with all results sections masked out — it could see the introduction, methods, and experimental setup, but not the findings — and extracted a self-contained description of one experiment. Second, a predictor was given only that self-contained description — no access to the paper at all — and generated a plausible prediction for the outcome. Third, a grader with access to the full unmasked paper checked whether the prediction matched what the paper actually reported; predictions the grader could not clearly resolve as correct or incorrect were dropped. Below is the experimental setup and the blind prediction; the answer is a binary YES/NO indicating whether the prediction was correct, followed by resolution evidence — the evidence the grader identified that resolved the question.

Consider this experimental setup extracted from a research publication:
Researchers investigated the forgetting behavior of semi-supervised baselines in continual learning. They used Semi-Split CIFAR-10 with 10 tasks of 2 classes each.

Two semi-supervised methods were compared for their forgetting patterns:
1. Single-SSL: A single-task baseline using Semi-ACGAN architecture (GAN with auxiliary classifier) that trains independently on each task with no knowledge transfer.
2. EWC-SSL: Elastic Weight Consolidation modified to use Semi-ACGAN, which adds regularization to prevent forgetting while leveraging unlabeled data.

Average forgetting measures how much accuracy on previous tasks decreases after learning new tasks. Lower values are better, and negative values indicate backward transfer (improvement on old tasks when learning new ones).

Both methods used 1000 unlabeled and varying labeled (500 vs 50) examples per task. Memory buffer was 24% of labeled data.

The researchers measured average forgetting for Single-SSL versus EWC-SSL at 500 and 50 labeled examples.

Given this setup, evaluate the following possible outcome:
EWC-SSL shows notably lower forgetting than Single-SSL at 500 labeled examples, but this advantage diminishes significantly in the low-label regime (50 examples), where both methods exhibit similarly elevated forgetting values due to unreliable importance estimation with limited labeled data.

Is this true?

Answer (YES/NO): NO